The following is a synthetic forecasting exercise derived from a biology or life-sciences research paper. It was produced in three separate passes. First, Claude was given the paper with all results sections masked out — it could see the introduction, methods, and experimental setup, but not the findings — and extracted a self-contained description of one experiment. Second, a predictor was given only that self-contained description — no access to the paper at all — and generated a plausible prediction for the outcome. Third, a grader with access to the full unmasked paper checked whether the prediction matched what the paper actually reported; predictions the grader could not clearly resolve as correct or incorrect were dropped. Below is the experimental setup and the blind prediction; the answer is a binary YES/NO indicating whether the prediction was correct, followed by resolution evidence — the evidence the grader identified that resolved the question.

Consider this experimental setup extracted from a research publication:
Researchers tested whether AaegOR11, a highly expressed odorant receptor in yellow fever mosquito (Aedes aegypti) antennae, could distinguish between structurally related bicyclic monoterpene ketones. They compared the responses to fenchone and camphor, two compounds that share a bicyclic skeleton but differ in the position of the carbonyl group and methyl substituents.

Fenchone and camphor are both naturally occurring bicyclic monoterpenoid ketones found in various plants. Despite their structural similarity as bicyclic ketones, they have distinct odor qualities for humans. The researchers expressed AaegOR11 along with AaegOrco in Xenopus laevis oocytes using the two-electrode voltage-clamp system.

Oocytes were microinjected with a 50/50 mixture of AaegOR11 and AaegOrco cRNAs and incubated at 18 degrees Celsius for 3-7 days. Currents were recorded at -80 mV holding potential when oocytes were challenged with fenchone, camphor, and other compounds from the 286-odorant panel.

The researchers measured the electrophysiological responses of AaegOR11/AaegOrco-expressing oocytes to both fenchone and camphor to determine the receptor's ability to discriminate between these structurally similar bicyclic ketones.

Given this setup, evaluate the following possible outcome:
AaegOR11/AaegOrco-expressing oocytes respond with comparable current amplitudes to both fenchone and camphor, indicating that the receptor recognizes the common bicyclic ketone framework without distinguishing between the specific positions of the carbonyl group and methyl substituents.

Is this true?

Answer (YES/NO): NO